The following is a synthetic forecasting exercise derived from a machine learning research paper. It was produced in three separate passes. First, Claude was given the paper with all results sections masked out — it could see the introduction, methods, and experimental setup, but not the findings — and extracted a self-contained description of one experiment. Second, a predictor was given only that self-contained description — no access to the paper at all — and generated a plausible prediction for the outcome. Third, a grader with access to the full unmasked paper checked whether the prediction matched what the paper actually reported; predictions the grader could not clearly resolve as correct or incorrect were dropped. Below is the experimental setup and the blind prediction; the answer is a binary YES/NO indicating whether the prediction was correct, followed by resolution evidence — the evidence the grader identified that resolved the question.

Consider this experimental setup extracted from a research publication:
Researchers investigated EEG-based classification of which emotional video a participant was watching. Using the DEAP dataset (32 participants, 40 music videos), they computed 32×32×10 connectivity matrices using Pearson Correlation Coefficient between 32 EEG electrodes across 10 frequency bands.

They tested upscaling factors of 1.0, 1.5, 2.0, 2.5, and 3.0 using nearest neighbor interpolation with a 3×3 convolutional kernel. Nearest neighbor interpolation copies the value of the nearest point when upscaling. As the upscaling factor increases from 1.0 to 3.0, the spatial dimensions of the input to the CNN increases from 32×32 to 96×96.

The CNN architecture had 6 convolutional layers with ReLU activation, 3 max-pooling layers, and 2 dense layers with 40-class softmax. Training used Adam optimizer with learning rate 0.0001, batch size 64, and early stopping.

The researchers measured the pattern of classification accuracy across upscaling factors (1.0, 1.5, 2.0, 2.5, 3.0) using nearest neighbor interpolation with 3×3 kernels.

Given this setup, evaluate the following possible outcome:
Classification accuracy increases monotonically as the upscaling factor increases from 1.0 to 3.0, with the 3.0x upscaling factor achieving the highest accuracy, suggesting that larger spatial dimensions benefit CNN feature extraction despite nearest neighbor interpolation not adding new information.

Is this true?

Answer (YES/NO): NO